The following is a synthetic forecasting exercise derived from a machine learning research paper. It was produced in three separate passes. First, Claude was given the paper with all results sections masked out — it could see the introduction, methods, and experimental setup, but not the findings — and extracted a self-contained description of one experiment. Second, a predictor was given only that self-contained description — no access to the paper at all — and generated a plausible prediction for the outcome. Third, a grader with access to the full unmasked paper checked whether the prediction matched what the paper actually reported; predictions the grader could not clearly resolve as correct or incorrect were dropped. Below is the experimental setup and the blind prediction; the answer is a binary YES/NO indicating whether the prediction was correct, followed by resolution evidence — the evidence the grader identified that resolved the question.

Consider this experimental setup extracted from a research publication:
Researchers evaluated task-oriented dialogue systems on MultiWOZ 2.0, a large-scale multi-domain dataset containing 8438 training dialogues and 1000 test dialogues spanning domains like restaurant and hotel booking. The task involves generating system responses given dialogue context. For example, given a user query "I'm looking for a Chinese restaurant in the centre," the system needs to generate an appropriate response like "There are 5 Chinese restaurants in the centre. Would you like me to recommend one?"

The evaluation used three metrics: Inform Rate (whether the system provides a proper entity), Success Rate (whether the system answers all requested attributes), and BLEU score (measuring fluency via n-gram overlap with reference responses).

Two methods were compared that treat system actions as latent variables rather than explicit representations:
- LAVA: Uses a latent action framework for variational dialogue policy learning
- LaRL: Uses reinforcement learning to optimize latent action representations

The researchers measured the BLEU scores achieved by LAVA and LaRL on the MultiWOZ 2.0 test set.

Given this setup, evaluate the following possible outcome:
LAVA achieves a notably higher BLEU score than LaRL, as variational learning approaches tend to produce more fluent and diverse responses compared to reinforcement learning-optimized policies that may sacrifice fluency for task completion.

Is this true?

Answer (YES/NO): NO